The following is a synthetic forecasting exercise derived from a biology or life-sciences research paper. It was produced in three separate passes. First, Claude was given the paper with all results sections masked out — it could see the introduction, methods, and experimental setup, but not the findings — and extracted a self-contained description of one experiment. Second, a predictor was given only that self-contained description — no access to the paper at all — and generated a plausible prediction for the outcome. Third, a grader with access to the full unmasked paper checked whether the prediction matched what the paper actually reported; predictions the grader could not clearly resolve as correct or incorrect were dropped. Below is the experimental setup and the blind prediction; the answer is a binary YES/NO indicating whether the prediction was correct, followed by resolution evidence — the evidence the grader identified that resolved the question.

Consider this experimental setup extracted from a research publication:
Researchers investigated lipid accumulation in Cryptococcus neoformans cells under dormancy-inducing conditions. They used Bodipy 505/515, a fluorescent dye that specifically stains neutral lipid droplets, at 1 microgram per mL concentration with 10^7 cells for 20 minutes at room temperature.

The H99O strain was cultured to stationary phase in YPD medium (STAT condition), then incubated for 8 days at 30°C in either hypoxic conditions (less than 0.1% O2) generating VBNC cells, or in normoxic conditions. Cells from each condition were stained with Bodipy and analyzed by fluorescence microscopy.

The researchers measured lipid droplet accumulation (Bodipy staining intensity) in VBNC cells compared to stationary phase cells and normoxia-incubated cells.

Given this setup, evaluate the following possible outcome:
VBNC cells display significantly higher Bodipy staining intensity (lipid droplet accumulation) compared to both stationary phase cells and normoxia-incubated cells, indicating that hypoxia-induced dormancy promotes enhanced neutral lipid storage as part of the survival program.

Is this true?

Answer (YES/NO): NO